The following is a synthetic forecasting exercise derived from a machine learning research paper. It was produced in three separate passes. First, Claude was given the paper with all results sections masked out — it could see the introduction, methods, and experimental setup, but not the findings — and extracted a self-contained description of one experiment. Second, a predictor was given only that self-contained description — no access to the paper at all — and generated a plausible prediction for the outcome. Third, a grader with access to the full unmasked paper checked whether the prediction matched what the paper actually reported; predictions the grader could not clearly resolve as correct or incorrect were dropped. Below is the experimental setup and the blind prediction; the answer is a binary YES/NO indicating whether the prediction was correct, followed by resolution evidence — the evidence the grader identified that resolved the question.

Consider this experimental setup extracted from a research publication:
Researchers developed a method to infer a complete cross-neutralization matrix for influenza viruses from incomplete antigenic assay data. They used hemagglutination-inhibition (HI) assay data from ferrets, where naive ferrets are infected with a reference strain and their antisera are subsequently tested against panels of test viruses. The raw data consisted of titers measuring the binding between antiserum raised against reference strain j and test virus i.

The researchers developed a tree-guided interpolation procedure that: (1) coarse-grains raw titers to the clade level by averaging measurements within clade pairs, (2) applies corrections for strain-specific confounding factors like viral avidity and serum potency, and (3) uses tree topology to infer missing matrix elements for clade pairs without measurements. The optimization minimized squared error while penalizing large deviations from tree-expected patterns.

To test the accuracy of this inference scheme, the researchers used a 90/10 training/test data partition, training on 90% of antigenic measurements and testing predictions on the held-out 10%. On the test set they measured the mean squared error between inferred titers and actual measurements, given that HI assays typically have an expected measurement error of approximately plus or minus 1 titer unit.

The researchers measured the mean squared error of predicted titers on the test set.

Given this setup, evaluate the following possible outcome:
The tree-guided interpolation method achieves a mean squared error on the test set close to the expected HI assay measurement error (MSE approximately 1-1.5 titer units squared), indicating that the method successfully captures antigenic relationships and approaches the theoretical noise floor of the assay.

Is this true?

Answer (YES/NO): NO